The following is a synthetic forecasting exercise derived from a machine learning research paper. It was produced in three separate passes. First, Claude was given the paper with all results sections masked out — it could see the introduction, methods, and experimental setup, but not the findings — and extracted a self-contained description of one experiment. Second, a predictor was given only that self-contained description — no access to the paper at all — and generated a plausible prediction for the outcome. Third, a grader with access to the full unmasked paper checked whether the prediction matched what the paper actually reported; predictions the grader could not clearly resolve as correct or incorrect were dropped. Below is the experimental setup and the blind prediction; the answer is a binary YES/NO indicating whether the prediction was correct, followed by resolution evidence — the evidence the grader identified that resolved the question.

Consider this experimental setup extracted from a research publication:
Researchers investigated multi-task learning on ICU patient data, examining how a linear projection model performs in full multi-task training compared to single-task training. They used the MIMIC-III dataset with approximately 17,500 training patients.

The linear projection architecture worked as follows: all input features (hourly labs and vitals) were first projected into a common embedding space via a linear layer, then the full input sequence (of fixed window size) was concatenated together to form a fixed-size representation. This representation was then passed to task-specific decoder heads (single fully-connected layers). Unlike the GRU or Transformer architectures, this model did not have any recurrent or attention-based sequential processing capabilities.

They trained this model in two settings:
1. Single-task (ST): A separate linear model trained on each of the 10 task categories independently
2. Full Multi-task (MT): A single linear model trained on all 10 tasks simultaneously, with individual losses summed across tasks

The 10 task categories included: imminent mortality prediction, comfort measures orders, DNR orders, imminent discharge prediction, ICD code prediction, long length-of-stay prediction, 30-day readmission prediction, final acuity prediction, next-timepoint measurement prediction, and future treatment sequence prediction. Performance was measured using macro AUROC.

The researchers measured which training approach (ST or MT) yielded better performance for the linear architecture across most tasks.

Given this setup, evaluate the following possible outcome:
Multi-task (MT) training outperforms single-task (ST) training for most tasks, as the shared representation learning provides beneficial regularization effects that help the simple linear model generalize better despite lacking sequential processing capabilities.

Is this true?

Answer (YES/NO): YES